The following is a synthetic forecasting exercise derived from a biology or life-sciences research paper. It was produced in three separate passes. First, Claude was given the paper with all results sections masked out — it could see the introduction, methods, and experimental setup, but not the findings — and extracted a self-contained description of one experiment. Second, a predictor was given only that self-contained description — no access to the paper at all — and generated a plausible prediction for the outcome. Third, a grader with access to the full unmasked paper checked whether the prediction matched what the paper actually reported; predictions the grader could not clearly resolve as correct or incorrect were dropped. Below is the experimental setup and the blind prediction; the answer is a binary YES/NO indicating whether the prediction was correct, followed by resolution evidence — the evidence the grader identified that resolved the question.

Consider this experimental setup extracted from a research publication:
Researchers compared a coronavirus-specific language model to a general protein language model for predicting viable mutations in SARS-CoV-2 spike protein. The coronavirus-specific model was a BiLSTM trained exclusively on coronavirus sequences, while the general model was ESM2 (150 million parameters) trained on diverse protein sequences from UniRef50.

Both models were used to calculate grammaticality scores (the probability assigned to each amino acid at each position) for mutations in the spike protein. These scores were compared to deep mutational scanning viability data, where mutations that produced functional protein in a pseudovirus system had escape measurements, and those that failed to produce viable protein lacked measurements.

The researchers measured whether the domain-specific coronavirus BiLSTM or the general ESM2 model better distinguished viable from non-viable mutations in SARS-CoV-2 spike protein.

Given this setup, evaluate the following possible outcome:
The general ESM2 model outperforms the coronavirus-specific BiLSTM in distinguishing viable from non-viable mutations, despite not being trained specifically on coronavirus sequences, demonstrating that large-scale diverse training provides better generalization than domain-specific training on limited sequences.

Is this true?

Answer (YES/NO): NO